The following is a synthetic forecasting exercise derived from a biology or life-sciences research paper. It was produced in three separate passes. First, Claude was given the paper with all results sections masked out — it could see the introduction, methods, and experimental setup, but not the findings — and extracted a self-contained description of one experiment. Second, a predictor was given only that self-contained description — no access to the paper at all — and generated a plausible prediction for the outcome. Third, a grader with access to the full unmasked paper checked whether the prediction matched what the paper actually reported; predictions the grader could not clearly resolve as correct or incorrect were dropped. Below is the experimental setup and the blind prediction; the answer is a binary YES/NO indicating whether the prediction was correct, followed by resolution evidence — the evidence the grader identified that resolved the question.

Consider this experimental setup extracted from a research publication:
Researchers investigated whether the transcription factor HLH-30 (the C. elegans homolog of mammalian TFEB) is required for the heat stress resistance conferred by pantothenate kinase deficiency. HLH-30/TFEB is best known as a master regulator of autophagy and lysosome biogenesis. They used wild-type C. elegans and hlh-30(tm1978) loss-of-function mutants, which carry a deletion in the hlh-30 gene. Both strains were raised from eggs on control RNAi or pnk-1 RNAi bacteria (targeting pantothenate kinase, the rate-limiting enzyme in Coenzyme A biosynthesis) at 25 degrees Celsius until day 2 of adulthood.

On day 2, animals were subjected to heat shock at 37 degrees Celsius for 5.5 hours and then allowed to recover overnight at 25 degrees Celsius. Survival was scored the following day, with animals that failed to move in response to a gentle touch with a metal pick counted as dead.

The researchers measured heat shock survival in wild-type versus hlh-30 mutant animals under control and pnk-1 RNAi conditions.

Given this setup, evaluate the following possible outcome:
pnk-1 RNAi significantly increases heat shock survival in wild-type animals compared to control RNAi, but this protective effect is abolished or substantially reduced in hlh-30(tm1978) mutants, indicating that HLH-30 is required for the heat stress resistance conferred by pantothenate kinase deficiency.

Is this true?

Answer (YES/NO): YES